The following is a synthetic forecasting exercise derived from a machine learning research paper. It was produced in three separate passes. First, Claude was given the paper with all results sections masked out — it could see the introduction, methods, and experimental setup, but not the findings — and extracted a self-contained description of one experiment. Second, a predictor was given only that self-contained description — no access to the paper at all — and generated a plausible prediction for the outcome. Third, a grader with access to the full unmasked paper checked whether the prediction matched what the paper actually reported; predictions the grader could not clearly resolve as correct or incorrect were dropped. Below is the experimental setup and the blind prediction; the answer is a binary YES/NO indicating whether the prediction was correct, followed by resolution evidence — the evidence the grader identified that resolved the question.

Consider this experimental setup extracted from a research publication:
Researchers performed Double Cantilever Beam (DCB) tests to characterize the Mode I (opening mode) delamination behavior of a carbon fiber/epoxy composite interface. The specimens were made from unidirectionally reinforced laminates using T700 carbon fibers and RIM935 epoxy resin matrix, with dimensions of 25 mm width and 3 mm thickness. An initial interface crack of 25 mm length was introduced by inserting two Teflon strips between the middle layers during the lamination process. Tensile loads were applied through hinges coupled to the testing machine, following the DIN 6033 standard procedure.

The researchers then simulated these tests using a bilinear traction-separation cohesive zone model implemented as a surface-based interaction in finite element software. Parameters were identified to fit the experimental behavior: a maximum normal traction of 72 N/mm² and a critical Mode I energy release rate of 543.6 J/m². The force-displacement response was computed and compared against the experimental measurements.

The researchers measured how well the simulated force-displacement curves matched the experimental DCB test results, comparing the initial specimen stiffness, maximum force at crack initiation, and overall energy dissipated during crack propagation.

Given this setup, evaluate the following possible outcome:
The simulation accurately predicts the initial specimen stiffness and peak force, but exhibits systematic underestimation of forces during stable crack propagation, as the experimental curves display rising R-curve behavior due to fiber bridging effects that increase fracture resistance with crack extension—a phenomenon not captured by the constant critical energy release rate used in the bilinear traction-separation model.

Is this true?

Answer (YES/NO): NO